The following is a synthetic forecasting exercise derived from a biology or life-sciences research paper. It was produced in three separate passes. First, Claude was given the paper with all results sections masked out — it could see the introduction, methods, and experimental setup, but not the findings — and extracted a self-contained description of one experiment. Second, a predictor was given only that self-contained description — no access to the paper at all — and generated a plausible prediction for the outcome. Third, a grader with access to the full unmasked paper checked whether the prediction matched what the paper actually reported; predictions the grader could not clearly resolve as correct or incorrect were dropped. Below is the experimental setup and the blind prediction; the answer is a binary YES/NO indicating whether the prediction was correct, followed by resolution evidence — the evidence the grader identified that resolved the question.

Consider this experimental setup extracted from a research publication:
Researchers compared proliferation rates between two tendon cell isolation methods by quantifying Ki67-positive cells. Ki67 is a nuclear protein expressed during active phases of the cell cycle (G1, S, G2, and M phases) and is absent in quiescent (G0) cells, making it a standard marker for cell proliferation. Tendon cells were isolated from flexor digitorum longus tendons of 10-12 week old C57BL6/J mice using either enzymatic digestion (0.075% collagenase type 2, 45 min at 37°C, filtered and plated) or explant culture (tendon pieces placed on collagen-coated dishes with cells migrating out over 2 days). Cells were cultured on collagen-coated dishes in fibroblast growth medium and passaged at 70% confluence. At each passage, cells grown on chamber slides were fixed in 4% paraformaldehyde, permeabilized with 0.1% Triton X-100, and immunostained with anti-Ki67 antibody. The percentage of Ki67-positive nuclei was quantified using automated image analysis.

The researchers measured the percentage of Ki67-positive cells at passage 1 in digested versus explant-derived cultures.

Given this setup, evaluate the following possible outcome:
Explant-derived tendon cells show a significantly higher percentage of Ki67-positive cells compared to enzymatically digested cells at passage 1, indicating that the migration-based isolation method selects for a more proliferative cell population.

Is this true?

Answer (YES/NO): NO